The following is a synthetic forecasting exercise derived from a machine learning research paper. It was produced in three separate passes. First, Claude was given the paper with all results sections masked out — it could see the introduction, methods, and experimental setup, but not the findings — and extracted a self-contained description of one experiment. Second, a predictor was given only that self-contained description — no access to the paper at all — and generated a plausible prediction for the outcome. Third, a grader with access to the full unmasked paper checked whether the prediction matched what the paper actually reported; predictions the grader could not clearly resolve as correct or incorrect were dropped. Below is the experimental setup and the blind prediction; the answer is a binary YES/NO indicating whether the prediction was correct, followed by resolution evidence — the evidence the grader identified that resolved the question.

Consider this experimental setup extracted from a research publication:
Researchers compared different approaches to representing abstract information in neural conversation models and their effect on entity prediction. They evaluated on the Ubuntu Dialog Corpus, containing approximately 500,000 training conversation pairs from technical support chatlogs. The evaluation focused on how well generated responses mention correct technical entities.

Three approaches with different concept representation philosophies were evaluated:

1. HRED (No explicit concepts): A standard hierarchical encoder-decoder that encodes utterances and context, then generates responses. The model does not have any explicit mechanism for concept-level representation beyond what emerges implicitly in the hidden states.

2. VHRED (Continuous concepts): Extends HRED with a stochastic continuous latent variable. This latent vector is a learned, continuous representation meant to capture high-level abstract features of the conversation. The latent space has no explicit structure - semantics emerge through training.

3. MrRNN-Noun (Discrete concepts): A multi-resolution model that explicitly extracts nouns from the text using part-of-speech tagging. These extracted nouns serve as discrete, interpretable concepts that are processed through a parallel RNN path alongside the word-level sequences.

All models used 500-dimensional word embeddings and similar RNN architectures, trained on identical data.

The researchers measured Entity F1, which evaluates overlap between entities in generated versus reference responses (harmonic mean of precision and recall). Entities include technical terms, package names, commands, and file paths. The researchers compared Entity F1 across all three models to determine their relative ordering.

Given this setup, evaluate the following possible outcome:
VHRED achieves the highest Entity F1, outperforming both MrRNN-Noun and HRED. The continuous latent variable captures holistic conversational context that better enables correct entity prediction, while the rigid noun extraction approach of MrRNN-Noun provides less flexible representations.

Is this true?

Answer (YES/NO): NO